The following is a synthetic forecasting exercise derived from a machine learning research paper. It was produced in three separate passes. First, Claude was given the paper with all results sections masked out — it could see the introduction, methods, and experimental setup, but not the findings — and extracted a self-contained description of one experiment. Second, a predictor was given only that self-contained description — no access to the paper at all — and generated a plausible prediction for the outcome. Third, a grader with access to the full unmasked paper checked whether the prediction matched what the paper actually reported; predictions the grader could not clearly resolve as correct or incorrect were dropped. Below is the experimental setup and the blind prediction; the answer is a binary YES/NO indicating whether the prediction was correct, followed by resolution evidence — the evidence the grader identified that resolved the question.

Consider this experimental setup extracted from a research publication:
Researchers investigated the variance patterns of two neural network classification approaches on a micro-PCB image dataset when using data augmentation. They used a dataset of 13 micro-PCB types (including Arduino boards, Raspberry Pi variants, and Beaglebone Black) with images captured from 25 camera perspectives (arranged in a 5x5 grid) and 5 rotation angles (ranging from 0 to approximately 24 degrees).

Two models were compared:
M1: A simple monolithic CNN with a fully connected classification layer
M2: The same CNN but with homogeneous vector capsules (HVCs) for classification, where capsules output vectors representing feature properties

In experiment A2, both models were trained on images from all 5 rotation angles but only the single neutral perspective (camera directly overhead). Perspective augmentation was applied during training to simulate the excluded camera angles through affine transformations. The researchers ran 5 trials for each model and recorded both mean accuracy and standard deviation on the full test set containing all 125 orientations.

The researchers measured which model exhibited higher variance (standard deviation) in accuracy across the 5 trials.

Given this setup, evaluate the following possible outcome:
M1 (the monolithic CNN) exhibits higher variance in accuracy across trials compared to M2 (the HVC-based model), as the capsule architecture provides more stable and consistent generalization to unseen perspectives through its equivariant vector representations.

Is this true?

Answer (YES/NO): YES